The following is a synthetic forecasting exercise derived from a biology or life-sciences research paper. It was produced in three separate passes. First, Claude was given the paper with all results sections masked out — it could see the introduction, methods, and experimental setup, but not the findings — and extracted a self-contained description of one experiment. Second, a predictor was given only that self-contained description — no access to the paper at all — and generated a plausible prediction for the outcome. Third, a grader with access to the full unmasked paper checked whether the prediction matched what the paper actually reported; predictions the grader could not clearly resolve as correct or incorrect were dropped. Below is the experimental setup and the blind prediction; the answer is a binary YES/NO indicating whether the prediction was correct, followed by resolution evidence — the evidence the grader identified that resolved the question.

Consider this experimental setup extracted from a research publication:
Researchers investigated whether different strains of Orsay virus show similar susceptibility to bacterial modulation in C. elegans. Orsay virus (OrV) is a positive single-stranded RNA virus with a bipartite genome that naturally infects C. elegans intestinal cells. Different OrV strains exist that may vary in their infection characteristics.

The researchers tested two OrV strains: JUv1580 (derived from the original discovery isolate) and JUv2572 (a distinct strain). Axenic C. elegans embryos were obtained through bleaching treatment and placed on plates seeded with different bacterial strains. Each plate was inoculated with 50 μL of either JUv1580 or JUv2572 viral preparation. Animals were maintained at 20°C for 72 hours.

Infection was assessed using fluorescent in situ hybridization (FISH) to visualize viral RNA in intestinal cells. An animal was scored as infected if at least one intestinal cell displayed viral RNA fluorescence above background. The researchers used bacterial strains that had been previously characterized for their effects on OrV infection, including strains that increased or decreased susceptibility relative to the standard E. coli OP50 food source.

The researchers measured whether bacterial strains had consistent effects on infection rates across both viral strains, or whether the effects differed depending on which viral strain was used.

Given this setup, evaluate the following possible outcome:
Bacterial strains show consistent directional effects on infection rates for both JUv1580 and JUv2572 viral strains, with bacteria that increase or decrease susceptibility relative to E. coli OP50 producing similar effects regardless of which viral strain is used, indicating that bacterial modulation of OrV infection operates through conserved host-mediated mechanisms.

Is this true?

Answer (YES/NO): YES